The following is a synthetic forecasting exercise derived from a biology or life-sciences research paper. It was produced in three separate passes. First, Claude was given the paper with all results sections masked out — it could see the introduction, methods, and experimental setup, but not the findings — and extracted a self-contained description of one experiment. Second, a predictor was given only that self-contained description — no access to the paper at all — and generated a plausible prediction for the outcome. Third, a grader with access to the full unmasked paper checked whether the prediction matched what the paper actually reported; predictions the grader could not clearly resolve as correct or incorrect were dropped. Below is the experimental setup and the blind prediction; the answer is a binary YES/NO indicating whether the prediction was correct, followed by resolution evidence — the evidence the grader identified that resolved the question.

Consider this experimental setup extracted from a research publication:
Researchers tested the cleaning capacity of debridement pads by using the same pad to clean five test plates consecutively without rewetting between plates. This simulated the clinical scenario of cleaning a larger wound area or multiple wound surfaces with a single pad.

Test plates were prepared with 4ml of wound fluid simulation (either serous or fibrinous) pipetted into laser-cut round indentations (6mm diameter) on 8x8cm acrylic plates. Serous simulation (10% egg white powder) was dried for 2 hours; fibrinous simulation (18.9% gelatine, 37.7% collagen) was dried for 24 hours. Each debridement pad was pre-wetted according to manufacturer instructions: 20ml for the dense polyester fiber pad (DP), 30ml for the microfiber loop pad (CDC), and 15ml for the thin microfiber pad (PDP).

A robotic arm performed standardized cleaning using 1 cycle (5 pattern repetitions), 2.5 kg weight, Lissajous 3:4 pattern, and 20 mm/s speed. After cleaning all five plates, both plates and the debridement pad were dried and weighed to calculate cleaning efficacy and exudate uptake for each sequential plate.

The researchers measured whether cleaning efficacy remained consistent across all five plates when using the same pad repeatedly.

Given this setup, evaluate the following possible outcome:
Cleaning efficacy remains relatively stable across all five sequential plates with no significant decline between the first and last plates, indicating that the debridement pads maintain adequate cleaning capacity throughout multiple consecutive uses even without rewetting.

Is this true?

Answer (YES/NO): NO